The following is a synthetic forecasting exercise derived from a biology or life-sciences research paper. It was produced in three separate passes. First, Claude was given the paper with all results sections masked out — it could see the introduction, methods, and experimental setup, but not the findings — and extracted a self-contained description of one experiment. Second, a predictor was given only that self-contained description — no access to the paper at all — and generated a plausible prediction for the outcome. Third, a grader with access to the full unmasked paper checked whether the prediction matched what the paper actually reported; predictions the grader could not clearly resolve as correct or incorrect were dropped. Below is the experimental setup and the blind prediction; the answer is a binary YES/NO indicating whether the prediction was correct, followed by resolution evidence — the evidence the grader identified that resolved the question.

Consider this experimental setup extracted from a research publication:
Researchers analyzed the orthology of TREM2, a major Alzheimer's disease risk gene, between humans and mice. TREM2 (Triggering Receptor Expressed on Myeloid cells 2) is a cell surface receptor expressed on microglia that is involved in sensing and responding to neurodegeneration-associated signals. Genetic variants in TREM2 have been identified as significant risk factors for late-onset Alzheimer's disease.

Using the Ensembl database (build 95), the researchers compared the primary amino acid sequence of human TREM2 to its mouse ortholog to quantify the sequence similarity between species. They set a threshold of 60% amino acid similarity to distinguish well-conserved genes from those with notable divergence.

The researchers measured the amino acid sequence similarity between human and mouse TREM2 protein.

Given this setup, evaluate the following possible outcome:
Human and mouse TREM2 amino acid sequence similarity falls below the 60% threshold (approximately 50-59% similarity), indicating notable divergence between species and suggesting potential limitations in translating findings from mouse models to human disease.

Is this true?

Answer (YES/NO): YES